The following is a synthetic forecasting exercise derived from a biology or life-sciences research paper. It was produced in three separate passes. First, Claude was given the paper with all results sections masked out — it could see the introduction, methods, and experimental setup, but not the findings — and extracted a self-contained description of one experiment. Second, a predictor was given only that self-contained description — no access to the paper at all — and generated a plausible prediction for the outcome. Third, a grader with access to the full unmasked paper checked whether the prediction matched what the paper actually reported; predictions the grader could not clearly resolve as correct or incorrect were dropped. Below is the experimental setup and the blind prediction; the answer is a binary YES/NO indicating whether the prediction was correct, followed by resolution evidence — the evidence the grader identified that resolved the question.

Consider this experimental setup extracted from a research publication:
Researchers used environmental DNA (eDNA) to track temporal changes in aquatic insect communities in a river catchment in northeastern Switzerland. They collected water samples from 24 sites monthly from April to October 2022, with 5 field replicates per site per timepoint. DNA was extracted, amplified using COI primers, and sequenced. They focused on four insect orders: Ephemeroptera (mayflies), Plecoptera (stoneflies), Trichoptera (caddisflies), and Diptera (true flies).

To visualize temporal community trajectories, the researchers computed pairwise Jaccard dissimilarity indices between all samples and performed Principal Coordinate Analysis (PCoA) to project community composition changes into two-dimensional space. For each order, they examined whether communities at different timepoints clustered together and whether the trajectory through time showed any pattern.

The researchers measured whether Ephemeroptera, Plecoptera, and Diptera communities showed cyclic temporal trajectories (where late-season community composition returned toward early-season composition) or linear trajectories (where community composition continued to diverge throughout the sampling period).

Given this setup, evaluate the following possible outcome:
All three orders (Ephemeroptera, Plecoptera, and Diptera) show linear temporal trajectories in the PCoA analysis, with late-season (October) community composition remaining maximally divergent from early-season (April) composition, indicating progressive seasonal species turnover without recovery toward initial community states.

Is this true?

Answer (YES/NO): NO